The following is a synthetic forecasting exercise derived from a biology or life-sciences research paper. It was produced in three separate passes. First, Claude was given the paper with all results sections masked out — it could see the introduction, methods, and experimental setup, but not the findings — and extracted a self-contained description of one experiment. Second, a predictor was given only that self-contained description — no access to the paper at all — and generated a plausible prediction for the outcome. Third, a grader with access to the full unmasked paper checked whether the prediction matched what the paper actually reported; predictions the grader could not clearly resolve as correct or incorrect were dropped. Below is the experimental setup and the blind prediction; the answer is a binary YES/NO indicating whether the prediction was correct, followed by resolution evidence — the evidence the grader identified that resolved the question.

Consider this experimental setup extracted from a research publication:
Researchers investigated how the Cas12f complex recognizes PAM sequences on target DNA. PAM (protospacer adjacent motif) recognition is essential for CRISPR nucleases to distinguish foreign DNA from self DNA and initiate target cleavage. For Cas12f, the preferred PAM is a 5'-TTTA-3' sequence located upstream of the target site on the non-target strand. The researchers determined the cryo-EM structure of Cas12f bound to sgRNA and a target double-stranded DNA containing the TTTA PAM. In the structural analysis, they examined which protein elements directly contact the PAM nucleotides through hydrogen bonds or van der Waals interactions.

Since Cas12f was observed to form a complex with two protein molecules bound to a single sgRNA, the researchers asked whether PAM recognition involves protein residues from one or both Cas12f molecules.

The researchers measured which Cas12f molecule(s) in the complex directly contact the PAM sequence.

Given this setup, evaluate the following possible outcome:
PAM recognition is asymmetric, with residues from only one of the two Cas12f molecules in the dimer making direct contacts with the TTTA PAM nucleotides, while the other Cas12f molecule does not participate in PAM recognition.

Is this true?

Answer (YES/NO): YES